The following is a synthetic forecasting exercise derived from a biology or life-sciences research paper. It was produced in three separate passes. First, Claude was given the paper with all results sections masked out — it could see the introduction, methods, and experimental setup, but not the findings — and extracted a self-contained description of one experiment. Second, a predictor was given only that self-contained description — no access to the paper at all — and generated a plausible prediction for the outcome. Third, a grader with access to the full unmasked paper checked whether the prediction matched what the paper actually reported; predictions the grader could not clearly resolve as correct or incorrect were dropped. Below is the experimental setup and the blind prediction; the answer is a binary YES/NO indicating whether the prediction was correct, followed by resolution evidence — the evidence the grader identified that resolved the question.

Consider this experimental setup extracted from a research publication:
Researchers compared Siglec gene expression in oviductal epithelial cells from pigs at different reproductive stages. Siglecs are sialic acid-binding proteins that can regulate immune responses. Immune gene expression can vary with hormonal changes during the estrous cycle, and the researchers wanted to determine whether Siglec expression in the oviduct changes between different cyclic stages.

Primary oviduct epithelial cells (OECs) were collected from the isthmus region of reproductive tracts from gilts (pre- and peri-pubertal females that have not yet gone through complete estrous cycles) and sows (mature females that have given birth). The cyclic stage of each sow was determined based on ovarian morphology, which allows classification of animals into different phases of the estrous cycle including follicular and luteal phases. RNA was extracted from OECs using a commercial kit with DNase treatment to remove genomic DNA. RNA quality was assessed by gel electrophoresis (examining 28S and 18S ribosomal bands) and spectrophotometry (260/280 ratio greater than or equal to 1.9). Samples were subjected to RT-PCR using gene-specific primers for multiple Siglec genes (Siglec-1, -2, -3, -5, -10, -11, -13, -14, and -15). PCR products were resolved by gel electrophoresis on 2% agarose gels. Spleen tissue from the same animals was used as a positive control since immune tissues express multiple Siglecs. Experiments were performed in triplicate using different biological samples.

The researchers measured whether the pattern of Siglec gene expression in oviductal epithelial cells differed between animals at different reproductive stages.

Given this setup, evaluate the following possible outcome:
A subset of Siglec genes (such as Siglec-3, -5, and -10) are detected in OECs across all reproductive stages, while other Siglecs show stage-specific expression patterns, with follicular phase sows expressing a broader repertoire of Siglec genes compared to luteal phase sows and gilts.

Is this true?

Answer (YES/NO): NO